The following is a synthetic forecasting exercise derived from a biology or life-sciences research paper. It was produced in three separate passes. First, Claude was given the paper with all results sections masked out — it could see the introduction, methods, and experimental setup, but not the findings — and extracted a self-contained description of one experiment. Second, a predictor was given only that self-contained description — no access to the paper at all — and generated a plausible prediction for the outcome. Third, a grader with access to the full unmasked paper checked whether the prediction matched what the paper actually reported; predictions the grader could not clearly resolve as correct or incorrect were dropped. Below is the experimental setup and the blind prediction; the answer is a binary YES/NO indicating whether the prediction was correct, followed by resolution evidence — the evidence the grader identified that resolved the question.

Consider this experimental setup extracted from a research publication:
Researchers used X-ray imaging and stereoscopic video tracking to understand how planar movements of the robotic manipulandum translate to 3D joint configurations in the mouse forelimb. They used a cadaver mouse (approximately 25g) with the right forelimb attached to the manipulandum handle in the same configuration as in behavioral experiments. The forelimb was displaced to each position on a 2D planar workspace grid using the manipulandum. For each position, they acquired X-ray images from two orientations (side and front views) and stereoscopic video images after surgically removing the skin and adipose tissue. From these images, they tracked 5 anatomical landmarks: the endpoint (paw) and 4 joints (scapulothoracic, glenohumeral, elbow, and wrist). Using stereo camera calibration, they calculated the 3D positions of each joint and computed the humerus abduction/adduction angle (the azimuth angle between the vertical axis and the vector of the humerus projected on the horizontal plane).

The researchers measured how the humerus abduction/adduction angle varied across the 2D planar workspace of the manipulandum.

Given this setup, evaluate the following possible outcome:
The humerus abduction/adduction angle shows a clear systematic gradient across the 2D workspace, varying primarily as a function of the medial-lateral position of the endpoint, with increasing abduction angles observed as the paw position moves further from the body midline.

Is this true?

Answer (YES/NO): NO